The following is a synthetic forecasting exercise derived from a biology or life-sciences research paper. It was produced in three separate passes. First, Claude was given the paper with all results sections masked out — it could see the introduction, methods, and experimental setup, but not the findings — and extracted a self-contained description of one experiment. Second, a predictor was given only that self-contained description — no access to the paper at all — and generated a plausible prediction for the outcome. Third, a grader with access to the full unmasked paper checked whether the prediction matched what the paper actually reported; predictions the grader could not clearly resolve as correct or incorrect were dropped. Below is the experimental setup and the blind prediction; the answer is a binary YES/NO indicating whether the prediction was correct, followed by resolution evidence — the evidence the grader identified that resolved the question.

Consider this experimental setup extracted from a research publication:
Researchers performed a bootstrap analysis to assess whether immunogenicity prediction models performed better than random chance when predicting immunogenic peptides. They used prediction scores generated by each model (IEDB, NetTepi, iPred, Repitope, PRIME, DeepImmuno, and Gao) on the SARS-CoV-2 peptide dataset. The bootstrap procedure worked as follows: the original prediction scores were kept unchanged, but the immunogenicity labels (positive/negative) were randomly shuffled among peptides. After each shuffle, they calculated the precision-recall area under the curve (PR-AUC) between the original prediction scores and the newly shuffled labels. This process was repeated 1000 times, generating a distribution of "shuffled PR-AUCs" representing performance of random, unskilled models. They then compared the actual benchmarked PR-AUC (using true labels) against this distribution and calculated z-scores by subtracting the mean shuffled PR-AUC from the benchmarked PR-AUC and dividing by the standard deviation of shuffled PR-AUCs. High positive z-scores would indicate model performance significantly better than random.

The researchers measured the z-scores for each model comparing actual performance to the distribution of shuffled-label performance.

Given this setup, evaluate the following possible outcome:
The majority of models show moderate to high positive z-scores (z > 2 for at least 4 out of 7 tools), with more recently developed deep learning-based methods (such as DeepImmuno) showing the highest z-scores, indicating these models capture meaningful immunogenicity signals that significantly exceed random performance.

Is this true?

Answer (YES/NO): NO